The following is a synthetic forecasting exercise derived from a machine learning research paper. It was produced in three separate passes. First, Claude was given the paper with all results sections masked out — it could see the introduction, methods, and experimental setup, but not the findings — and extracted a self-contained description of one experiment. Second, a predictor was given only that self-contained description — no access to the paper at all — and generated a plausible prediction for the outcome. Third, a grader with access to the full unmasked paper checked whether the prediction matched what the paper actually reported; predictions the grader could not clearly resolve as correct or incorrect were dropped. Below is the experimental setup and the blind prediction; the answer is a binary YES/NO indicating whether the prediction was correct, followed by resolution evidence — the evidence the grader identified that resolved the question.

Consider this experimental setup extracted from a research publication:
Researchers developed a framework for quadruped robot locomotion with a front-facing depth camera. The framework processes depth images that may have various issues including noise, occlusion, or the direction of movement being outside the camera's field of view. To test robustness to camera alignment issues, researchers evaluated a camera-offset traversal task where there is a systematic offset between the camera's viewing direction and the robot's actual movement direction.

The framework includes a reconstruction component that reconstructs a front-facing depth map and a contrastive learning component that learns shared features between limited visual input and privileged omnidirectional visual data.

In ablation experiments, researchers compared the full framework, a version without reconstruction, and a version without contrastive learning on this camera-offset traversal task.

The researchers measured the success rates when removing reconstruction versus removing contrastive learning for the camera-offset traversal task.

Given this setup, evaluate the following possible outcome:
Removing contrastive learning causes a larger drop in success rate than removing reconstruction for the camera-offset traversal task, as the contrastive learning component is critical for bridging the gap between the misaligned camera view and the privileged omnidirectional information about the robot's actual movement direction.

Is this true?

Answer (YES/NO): NO